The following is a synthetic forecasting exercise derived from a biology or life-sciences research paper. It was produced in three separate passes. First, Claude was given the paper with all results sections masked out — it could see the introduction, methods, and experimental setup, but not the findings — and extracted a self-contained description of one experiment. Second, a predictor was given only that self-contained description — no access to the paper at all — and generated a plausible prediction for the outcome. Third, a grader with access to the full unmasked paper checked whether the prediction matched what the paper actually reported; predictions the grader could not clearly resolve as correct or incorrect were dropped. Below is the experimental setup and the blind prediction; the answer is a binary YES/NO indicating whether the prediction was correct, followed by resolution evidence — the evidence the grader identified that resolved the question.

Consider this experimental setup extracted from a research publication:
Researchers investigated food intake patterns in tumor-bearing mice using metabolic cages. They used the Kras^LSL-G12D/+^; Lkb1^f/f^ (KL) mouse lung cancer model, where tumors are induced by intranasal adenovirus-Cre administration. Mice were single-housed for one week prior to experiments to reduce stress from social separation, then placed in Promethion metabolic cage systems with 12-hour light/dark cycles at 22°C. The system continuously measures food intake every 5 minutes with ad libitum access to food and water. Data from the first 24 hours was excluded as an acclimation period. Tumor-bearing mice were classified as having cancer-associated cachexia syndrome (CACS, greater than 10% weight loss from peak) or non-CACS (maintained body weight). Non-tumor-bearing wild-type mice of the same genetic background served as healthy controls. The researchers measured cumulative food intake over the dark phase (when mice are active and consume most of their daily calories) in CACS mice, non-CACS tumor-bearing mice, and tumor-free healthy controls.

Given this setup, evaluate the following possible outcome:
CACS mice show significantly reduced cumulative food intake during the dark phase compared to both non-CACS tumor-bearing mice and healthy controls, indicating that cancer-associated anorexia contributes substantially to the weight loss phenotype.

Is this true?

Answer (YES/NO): YES